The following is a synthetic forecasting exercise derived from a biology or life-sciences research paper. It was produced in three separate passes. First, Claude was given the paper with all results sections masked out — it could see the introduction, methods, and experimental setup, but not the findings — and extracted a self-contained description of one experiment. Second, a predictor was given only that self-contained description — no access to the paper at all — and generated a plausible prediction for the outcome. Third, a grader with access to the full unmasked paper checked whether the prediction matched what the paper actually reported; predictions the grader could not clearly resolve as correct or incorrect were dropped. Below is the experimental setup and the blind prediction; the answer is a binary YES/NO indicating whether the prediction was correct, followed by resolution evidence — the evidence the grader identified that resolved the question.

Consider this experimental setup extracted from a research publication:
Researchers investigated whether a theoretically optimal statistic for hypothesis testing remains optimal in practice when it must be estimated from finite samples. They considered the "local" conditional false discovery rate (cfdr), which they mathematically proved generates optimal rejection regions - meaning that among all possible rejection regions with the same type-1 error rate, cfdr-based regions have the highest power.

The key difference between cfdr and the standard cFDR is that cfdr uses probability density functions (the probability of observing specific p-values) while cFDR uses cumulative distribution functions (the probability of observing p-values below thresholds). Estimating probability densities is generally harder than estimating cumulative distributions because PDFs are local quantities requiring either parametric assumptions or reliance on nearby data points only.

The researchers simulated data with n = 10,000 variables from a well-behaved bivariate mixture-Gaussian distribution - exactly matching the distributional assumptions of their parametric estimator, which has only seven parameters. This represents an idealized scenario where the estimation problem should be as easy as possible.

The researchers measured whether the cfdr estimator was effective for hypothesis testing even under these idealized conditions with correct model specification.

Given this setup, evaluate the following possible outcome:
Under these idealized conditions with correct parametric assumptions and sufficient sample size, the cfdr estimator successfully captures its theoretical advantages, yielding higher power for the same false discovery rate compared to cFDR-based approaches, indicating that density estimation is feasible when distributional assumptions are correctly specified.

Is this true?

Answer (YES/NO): NO